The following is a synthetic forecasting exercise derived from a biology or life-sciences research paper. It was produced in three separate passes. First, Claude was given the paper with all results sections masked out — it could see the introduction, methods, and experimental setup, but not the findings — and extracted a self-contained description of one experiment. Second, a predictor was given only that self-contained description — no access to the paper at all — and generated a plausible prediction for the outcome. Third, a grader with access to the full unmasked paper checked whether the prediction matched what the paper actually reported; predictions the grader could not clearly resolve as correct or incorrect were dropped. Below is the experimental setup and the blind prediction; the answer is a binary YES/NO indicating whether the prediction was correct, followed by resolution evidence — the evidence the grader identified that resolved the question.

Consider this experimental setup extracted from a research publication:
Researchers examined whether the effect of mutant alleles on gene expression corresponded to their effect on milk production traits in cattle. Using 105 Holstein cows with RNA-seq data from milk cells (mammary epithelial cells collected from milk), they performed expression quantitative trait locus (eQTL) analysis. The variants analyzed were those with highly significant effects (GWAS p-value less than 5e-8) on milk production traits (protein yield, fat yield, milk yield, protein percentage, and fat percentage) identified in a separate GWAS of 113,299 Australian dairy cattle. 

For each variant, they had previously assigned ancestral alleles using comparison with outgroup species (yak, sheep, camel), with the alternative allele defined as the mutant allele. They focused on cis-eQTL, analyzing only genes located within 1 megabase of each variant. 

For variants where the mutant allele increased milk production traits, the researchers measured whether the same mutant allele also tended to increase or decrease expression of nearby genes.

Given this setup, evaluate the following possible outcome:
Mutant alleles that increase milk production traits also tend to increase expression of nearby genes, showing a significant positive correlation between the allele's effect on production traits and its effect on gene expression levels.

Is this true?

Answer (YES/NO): YES